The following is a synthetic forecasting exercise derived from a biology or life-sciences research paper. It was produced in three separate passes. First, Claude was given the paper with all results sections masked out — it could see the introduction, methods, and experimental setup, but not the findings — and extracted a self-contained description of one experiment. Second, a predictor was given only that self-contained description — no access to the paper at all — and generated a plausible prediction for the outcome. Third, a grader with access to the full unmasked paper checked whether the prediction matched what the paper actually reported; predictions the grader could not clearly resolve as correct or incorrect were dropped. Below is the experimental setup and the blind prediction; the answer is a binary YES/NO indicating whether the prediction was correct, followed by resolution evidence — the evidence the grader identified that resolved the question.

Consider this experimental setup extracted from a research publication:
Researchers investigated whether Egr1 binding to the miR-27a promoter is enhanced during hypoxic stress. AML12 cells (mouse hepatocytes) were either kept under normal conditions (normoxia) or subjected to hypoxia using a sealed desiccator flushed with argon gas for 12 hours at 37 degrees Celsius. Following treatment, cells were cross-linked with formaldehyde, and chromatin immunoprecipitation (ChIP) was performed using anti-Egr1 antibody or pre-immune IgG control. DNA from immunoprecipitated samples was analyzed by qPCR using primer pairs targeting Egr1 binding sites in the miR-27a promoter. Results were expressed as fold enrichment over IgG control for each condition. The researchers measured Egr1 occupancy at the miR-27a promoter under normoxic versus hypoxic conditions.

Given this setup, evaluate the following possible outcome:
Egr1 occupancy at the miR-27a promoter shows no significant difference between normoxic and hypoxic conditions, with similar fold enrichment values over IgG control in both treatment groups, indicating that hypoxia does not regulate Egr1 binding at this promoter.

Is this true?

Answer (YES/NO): NO